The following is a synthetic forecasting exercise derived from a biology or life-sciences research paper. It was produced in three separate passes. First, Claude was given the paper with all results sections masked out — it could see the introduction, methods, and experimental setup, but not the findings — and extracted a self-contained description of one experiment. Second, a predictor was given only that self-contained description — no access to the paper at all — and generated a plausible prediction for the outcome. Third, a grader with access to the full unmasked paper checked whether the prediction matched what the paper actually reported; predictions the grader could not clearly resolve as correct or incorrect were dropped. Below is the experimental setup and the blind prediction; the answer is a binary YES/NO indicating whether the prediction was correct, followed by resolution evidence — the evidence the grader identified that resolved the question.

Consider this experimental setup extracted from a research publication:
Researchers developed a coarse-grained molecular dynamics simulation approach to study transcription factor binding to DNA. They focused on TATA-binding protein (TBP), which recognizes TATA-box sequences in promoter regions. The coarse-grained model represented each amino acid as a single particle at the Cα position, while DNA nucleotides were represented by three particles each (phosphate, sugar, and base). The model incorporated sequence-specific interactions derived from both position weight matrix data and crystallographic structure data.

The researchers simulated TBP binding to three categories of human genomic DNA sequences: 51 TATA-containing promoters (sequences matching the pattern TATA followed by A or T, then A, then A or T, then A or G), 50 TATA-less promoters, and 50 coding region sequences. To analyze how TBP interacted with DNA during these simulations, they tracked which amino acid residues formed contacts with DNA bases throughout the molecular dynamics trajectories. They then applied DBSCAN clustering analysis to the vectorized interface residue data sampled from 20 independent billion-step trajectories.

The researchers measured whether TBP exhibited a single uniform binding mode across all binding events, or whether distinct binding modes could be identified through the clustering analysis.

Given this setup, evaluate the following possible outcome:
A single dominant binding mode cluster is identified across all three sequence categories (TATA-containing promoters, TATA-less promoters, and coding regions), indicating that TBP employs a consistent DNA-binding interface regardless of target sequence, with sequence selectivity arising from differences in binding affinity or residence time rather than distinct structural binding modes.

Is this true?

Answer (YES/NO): NO